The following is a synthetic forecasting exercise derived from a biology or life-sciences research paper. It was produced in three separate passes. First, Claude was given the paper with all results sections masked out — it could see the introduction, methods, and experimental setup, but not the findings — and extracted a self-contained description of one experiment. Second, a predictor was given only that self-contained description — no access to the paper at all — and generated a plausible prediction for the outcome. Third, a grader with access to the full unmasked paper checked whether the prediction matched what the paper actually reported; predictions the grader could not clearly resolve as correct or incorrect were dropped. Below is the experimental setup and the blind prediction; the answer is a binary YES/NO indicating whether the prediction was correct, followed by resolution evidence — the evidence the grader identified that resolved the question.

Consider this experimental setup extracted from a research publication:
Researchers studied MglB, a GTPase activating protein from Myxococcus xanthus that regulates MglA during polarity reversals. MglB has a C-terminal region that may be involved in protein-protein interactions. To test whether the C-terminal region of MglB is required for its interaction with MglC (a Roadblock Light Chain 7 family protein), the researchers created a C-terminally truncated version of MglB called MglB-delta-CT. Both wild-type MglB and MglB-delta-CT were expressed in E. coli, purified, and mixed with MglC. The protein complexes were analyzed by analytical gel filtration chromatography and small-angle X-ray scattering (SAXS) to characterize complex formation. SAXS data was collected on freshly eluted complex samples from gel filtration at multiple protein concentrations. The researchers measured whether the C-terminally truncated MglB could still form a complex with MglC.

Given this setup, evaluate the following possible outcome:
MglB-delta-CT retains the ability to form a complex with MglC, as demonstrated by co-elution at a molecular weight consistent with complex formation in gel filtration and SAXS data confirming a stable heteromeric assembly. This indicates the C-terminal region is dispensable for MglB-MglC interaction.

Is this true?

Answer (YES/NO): YES